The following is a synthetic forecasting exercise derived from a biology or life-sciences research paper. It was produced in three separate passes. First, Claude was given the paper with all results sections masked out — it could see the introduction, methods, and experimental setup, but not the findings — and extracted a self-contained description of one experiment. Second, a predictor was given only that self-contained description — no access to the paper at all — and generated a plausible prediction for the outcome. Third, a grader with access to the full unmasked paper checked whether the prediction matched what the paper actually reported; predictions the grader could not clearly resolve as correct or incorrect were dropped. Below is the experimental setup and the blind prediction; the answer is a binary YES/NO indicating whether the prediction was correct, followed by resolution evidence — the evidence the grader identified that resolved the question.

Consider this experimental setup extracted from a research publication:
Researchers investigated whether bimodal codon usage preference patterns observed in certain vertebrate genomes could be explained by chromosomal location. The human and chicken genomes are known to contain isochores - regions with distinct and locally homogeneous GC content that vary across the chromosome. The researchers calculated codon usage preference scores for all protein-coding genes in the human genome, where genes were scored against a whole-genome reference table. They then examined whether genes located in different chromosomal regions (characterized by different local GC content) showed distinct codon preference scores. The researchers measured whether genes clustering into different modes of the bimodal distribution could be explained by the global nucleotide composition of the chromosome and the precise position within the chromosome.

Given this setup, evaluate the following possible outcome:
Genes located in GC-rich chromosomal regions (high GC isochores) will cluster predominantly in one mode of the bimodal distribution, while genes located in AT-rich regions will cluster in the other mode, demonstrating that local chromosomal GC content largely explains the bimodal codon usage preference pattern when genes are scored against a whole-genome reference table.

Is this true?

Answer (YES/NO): YES